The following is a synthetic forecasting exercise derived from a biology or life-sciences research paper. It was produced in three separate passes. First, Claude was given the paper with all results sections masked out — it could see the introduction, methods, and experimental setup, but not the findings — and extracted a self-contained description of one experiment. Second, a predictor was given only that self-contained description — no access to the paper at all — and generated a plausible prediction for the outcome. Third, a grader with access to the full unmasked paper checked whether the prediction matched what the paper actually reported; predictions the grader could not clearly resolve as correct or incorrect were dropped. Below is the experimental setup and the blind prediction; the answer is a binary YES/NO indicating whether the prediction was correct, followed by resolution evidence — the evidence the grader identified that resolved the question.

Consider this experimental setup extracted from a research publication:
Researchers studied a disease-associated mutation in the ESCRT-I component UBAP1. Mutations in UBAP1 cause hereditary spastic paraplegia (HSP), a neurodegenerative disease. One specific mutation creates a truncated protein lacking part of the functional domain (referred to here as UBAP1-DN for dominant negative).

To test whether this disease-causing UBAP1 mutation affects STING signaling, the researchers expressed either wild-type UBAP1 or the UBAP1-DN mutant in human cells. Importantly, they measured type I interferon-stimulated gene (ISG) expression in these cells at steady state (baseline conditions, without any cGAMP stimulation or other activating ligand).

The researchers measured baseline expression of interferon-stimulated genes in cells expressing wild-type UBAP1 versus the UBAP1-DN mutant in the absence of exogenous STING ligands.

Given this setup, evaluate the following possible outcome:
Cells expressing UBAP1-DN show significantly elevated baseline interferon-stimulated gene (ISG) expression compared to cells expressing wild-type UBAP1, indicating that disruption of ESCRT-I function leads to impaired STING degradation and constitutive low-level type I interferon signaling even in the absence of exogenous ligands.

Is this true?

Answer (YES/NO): YES